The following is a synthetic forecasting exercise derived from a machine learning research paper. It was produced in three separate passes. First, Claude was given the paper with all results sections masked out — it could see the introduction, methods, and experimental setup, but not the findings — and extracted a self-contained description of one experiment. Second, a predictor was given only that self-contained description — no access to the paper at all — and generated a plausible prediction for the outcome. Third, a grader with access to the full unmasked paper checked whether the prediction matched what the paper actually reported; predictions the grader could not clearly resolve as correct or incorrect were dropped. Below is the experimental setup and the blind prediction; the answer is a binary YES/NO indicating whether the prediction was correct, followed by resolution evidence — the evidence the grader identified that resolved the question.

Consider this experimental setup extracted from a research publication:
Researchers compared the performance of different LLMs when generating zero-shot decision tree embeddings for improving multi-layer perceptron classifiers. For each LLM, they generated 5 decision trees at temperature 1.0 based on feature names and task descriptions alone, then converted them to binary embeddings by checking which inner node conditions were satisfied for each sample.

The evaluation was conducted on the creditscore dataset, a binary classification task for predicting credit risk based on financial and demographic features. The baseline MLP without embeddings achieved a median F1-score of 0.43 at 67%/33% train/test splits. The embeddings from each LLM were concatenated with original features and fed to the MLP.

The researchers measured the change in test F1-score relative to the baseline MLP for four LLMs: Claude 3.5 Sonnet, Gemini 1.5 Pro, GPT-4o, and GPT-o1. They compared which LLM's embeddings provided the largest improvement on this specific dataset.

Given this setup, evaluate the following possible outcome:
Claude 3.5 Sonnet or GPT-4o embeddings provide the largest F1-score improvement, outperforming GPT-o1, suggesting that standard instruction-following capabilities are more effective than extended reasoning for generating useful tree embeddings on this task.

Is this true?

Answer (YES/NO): NO